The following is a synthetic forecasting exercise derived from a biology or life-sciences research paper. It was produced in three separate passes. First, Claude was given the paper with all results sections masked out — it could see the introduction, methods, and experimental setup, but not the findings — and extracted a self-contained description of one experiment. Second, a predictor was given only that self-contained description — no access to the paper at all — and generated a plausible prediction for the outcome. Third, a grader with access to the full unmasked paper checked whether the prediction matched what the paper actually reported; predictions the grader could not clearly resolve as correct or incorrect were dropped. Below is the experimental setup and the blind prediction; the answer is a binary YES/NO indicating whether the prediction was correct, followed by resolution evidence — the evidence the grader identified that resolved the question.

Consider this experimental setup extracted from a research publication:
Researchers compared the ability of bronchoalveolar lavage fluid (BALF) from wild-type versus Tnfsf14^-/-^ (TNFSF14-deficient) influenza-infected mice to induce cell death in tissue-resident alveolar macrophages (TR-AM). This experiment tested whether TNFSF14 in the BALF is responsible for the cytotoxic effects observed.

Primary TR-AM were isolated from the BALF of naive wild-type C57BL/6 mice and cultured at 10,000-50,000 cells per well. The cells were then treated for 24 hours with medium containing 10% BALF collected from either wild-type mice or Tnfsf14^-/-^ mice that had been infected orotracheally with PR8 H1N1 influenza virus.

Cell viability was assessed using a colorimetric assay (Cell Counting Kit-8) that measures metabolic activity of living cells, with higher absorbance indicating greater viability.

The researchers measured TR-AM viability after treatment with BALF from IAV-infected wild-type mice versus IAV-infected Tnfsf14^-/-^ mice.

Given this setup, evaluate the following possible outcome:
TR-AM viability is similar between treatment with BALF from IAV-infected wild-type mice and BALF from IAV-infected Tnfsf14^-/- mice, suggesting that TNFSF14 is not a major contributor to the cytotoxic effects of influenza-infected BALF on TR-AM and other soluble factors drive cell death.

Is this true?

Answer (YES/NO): NO